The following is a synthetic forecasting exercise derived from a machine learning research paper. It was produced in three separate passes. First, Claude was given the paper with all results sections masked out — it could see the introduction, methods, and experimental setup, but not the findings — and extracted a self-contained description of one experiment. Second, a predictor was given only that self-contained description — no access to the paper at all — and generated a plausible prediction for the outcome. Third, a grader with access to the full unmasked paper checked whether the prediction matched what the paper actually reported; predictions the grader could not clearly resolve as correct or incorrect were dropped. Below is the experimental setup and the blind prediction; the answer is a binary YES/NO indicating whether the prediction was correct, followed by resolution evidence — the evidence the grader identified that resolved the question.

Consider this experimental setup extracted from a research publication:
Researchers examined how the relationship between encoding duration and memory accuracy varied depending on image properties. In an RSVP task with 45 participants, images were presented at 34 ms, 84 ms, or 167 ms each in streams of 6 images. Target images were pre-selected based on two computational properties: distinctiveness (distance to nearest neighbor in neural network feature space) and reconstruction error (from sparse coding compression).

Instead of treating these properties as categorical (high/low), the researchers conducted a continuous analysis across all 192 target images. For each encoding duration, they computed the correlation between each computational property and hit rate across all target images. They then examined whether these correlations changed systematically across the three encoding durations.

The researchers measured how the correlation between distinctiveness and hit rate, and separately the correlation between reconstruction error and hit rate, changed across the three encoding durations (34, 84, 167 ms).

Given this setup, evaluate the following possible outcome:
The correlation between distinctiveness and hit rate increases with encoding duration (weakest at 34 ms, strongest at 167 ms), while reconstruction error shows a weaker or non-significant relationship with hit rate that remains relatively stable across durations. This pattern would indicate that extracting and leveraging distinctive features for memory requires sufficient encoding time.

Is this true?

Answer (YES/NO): NO